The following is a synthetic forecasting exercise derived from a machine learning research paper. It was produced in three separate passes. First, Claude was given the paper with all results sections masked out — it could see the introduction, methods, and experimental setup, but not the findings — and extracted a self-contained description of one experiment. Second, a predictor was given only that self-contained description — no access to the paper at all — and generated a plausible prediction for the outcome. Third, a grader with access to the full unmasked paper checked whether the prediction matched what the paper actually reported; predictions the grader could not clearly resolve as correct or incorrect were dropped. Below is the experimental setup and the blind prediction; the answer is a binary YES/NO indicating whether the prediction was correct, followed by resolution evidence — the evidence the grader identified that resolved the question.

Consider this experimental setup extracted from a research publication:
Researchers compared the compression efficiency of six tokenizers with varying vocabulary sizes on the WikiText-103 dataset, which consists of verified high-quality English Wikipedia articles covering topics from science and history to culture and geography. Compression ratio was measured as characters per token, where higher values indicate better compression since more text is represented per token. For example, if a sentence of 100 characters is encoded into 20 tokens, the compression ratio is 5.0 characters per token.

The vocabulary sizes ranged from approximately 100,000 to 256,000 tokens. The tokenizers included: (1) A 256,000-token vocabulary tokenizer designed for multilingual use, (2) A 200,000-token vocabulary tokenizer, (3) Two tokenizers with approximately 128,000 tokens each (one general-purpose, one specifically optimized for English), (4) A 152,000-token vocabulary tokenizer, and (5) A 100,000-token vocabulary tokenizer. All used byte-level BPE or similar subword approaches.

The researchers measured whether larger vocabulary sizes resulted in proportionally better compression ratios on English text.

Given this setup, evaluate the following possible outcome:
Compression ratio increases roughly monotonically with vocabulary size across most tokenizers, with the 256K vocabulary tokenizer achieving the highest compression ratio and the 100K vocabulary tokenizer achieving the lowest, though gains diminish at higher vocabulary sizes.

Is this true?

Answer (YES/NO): NO